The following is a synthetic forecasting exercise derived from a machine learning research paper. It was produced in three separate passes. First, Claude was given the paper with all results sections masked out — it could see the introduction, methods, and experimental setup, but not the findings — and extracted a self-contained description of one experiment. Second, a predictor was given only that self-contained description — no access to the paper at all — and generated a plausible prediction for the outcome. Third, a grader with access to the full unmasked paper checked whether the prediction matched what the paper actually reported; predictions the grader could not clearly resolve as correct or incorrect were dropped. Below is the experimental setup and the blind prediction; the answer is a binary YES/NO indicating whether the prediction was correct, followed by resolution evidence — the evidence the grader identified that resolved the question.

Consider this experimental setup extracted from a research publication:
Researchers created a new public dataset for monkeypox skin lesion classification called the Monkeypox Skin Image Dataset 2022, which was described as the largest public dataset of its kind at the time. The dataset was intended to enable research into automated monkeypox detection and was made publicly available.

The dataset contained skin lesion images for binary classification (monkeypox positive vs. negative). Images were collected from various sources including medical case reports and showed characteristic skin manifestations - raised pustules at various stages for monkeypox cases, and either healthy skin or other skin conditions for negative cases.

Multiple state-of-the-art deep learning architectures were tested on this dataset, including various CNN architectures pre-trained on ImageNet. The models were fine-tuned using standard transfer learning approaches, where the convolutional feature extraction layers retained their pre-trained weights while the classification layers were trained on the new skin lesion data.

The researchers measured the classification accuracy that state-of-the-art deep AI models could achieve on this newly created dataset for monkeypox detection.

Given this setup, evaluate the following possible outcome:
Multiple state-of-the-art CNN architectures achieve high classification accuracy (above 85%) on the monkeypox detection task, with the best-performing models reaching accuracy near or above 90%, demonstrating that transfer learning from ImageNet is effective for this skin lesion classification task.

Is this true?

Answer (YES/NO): NO